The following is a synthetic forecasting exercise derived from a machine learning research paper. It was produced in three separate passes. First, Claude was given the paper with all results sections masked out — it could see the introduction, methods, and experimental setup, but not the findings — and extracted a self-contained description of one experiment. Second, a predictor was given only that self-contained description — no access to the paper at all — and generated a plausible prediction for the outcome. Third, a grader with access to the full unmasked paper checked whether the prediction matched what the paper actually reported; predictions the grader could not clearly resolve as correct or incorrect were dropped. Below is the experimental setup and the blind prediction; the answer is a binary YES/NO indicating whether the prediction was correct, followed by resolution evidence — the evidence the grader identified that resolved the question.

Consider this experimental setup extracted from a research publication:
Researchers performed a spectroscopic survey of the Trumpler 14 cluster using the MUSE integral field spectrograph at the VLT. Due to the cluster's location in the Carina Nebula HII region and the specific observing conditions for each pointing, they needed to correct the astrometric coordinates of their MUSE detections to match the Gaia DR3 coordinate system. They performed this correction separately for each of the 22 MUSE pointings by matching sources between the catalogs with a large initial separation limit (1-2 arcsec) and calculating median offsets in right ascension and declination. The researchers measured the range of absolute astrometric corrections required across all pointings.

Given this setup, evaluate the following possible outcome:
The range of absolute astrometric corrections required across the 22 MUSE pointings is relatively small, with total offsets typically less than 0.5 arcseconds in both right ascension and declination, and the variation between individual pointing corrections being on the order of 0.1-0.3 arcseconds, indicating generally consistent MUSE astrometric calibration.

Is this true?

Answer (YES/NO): NO